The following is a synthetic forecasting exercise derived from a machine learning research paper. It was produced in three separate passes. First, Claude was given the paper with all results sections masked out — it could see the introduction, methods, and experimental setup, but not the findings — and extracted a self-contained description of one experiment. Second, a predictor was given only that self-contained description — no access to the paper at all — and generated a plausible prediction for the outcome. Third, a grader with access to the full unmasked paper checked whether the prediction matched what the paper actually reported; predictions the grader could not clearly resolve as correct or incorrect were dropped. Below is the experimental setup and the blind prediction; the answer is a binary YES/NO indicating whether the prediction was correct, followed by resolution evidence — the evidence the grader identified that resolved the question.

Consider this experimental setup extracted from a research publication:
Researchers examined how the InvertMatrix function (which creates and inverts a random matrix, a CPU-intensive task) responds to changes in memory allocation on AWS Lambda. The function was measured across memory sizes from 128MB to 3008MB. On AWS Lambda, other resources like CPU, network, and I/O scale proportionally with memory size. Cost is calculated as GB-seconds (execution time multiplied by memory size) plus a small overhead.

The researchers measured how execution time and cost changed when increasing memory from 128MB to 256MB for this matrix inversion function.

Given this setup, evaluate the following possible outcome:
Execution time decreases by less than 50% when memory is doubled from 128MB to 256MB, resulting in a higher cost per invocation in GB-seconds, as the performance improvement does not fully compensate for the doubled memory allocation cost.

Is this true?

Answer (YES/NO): YES